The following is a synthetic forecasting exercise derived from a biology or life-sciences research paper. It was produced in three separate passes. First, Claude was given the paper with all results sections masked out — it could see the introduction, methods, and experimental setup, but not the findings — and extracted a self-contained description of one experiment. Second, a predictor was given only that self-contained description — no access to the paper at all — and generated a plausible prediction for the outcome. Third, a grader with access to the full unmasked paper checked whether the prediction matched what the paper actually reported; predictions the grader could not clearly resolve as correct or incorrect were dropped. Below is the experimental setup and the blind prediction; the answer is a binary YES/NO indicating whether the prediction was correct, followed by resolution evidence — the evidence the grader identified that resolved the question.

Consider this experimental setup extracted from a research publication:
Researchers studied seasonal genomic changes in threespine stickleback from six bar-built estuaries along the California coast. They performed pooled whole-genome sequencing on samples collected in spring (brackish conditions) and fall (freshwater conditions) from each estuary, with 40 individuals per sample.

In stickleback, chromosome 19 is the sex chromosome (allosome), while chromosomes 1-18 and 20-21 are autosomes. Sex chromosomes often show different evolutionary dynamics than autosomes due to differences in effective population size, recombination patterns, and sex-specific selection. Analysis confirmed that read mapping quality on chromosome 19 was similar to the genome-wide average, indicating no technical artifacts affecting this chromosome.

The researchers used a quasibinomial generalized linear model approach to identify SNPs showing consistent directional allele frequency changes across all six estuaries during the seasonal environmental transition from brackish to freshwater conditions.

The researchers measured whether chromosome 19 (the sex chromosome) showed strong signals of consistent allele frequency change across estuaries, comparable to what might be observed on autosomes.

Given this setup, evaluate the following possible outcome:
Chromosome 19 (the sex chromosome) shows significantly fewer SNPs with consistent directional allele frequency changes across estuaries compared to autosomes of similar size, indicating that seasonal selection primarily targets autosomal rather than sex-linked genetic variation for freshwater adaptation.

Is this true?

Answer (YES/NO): YES